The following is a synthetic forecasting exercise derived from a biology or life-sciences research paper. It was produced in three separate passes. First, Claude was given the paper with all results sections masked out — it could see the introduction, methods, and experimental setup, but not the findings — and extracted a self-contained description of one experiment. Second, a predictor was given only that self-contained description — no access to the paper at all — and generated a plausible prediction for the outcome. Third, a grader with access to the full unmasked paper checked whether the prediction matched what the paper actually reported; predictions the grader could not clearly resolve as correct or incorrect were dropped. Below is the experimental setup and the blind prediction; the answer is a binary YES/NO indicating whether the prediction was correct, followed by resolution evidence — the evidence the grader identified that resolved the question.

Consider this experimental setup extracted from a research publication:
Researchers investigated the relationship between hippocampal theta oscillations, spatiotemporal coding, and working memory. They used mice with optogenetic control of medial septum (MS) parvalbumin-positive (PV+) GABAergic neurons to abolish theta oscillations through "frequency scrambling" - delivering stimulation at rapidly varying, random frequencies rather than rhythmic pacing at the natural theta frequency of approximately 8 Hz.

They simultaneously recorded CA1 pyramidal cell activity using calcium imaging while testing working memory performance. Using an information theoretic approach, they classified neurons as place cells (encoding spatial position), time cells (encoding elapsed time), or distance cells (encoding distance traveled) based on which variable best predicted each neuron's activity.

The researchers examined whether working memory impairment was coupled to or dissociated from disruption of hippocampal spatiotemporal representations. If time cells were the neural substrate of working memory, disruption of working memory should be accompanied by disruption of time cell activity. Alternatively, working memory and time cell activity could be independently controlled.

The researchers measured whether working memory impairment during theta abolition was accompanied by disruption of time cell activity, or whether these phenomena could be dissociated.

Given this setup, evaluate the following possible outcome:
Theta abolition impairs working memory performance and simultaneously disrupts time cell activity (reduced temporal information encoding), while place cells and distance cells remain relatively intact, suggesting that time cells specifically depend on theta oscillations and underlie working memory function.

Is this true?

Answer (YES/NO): NO